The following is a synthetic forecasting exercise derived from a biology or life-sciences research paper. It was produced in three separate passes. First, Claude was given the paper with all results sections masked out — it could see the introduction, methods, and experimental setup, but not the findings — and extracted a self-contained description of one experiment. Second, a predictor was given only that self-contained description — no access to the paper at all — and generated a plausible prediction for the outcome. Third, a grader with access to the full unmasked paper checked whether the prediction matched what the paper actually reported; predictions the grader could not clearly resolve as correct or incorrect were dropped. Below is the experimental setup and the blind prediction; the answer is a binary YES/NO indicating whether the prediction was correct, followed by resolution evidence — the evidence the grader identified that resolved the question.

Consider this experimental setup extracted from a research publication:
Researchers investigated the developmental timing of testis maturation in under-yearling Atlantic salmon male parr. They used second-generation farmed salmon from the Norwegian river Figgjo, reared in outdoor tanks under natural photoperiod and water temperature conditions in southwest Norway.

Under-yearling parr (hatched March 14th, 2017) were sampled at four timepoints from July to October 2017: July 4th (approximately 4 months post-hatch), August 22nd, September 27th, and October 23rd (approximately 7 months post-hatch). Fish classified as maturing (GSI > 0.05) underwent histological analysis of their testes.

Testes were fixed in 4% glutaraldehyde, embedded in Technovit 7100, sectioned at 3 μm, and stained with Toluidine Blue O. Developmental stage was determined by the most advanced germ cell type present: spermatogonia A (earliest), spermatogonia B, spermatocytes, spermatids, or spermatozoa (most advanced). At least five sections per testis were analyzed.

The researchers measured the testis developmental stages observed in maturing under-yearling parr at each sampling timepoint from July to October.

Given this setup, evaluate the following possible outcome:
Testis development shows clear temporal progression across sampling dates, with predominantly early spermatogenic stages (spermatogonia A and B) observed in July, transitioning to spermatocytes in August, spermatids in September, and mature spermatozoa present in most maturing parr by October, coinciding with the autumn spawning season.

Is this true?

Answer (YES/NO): NO